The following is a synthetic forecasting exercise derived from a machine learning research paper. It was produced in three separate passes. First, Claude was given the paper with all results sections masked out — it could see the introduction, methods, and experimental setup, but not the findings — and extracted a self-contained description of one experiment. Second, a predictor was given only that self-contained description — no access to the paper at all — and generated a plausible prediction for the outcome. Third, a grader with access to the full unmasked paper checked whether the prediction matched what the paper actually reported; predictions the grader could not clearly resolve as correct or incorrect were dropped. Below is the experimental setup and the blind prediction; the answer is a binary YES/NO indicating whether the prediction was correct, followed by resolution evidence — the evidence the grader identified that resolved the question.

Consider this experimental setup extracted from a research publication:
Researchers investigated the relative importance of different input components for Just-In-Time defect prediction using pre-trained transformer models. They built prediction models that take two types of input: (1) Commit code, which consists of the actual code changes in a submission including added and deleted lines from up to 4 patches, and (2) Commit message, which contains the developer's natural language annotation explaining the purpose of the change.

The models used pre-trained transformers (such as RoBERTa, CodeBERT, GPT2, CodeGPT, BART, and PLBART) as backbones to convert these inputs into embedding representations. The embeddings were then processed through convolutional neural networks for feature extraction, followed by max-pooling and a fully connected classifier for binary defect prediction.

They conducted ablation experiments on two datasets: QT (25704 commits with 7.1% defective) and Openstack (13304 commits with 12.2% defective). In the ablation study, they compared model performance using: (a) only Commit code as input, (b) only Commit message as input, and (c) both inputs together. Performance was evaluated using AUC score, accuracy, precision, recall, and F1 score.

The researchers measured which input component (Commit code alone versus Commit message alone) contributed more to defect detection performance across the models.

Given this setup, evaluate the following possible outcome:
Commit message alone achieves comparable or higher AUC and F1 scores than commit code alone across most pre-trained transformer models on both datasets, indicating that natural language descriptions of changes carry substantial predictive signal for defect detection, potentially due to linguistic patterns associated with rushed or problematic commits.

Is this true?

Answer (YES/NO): NO